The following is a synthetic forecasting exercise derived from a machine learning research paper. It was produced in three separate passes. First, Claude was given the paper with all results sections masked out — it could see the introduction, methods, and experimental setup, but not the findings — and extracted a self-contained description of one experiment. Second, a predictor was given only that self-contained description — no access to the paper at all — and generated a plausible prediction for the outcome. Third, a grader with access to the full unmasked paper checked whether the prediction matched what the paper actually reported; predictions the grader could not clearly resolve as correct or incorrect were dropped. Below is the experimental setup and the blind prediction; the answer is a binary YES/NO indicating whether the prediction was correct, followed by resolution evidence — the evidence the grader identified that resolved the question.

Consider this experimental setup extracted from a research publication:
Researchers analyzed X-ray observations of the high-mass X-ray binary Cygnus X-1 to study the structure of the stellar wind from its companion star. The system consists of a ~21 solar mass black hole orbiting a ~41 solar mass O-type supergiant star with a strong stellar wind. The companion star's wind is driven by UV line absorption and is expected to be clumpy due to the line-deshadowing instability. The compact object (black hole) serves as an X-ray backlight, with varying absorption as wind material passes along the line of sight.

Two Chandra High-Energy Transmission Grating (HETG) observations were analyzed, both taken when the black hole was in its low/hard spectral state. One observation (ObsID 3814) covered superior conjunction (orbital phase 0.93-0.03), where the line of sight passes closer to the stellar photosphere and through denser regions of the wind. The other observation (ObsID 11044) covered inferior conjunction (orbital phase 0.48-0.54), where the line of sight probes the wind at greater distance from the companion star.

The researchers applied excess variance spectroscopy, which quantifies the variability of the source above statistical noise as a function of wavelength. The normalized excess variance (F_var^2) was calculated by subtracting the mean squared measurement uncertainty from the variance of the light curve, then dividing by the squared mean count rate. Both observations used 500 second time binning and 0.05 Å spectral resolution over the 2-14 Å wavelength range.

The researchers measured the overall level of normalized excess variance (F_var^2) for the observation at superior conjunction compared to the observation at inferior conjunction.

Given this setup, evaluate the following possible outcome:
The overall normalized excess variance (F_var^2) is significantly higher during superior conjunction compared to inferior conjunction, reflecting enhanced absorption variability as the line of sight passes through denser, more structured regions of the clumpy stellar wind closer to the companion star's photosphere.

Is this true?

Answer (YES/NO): YES